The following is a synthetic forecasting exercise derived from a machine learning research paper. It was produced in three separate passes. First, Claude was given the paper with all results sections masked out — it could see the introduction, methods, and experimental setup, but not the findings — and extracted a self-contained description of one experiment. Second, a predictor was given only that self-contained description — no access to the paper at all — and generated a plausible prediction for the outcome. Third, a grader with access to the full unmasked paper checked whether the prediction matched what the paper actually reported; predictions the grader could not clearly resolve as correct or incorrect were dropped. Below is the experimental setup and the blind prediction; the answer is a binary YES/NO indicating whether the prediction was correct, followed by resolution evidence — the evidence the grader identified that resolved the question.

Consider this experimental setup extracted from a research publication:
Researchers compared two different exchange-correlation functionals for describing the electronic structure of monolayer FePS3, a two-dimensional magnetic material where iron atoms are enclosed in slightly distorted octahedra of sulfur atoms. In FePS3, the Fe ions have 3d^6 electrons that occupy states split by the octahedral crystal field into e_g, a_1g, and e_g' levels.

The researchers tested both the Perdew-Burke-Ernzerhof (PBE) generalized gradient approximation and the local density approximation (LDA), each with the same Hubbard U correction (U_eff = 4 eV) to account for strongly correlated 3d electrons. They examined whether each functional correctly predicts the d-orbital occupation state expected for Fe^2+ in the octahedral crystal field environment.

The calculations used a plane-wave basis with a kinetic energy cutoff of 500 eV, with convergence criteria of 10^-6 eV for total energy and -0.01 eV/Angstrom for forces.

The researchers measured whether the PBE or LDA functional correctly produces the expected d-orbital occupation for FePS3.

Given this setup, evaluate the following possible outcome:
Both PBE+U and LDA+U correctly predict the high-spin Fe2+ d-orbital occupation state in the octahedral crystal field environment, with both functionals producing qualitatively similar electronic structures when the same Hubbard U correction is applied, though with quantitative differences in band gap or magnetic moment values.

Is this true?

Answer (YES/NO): NO